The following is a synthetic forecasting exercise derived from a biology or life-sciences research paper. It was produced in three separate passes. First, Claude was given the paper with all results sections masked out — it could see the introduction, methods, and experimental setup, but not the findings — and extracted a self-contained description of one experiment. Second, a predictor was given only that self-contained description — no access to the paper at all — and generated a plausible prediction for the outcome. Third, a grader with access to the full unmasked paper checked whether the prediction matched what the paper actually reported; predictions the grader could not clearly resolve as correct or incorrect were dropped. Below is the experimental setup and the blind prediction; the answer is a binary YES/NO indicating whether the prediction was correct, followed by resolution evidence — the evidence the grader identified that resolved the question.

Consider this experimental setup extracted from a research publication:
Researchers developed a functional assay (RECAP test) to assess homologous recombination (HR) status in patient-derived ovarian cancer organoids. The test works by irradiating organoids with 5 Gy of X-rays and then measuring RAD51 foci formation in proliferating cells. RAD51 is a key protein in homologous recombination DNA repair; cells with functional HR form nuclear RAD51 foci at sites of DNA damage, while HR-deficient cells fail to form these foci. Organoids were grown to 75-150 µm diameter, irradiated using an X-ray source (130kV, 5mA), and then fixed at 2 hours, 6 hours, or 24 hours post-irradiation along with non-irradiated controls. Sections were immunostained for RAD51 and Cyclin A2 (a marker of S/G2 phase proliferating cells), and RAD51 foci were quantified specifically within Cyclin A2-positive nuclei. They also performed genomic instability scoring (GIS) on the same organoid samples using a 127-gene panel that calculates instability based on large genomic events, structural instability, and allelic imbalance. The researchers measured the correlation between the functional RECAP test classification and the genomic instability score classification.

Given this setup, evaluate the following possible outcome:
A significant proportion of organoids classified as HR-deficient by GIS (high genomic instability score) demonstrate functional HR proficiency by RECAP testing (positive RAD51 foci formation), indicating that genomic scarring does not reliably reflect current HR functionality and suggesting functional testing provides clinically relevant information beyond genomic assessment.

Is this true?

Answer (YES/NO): NO